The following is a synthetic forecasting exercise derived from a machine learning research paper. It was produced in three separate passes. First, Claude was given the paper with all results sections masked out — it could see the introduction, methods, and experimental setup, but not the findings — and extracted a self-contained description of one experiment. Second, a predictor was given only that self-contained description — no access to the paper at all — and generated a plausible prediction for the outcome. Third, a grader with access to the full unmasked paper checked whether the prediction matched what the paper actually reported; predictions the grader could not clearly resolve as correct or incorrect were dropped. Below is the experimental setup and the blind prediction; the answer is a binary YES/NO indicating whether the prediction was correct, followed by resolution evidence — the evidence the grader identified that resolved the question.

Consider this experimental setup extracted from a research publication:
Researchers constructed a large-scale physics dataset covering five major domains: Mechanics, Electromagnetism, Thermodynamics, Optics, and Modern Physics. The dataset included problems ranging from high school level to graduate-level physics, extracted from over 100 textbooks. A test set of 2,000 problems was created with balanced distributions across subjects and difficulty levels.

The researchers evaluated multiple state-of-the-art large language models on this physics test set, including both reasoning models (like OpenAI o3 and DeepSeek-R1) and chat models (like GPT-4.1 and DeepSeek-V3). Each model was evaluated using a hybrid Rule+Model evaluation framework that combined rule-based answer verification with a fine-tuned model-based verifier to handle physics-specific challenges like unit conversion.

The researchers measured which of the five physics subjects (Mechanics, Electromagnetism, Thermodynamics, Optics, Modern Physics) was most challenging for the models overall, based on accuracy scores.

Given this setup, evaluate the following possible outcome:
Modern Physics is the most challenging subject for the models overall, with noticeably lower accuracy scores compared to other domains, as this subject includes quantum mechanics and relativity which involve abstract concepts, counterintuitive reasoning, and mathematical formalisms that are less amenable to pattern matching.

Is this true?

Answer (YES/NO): NO